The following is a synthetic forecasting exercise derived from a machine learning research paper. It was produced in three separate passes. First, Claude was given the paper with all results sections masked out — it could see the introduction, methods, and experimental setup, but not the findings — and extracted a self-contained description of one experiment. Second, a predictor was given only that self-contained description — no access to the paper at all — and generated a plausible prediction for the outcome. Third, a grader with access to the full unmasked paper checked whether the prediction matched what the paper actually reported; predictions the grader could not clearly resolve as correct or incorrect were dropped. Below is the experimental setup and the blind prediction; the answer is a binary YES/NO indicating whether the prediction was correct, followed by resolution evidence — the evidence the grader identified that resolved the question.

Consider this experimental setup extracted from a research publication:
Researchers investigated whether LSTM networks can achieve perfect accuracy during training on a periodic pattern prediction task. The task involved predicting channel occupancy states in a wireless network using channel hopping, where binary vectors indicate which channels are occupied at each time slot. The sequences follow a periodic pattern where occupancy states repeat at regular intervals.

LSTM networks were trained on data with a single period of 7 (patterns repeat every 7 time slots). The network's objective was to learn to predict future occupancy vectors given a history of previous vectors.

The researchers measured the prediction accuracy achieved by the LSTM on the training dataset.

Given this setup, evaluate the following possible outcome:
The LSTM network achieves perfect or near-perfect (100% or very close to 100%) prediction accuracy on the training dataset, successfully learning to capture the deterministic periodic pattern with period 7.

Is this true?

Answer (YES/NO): YES